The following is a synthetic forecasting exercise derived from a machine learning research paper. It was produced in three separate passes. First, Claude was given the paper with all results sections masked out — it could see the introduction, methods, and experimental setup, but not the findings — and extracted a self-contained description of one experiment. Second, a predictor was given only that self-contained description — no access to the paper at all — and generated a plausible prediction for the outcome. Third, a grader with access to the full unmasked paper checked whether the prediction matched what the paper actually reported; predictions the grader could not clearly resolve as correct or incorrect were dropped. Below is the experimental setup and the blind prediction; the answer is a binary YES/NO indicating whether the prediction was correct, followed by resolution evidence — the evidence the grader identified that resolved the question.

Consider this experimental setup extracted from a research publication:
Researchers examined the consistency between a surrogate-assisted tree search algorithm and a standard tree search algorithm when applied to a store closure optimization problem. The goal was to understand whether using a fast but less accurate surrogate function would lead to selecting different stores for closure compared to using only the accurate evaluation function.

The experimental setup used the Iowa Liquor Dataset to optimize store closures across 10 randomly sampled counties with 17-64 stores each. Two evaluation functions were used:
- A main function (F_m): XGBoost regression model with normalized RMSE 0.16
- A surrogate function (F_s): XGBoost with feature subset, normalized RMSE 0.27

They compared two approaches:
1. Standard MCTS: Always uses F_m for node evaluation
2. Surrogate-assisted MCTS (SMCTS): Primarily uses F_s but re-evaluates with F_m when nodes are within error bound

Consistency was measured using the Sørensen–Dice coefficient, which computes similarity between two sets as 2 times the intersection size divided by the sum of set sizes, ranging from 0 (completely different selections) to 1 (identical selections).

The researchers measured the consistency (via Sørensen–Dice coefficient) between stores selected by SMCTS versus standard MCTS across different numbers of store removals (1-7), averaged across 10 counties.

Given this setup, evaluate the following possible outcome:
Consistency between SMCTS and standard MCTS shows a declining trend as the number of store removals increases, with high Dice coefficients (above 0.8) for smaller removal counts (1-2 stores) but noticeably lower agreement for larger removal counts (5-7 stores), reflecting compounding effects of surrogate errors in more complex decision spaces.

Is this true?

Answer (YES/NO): NO